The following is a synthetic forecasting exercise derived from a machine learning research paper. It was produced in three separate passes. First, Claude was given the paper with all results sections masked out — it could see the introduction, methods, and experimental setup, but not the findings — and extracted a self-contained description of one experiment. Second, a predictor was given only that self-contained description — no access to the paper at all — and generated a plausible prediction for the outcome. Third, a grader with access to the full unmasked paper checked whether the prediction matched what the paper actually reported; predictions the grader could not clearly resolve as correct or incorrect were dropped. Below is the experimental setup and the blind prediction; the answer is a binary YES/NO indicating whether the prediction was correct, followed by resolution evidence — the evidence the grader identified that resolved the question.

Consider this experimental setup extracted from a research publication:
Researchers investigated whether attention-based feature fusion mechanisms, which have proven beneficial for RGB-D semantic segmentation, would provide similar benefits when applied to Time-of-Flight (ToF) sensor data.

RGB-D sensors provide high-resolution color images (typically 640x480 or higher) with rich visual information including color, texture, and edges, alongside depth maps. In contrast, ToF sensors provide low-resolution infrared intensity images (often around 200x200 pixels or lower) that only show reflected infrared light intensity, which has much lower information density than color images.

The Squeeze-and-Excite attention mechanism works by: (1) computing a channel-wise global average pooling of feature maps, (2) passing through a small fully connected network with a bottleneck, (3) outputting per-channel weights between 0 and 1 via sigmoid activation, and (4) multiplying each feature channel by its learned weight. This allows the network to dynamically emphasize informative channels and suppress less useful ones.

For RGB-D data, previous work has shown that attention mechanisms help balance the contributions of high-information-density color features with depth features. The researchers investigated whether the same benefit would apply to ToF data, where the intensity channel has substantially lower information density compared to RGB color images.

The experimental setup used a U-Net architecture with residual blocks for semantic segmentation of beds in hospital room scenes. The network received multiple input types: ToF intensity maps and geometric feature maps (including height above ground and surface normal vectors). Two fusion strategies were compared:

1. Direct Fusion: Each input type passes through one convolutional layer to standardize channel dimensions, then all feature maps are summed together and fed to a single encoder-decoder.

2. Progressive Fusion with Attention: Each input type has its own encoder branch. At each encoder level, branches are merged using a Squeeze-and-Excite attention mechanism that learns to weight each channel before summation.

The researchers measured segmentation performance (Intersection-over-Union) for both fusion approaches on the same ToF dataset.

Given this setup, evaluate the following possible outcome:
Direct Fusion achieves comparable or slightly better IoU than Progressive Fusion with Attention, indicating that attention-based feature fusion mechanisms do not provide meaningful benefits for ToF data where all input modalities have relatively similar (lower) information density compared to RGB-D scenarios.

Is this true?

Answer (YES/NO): YES